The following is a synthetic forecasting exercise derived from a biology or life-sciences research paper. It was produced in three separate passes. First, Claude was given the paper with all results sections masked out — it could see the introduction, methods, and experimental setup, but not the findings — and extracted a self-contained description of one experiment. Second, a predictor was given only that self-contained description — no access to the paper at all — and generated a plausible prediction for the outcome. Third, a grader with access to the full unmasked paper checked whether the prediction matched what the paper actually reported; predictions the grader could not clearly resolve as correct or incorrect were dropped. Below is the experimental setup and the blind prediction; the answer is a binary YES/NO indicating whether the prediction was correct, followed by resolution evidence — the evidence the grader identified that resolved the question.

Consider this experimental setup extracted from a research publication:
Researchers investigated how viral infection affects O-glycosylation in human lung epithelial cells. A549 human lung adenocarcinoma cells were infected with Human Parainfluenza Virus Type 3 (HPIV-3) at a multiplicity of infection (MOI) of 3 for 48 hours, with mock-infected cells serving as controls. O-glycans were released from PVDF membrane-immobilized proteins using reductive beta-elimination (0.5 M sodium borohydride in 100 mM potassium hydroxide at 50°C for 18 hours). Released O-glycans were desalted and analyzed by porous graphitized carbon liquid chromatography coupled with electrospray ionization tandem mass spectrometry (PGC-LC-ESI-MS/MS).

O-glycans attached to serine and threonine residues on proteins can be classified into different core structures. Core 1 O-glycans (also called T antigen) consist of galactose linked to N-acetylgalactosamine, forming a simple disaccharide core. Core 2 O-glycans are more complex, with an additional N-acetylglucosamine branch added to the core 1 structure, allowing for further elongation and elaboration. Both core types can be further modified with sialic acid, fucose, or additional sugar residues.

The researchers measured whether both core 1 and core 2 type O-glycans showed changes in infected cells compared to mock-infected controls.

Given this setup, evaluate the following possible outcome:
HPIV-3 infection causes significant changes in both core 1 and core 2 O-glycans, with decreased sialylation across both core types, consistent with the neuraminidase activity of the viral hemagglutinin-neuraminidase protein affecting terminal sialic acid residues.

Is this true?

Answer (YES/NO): NO